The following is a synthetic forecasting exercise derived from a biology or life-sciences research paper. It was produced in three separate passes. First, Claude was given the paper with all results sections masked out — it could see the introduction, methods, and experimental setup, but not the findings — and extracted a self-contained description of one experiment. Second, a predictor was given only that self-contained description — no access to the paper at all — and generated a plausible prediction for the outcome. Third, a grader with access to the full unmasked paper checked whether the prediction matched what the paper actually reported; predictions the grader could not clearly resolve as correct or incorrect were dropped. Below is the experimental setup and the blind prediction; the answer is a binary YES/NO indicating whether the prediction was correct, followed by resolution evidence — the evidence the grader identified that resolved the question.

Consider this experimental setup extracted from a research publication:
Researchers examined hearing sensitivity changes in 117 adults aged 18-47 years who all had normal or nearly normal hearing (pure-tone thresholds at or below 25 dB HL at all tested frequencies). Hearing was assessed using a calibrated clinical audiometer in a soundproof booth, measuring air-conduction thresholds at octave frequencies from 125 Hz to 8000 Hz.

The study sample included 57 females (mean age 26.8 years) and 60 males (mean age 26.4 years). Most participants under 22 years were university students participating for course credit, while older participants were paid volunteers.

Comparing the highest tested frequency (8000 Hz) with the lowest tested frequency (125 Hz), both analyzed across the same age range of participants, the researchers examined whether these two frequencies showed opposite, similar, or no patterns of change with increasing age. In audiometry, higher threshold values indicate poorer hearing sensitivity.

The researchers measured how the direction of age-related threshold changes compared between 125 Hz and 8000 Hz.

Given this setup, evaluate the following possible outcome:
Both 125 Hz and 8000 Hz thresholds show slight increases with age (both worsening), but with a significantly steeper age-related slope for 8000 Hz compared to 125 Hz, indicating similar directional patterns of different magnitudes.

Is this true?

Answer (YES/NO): NO